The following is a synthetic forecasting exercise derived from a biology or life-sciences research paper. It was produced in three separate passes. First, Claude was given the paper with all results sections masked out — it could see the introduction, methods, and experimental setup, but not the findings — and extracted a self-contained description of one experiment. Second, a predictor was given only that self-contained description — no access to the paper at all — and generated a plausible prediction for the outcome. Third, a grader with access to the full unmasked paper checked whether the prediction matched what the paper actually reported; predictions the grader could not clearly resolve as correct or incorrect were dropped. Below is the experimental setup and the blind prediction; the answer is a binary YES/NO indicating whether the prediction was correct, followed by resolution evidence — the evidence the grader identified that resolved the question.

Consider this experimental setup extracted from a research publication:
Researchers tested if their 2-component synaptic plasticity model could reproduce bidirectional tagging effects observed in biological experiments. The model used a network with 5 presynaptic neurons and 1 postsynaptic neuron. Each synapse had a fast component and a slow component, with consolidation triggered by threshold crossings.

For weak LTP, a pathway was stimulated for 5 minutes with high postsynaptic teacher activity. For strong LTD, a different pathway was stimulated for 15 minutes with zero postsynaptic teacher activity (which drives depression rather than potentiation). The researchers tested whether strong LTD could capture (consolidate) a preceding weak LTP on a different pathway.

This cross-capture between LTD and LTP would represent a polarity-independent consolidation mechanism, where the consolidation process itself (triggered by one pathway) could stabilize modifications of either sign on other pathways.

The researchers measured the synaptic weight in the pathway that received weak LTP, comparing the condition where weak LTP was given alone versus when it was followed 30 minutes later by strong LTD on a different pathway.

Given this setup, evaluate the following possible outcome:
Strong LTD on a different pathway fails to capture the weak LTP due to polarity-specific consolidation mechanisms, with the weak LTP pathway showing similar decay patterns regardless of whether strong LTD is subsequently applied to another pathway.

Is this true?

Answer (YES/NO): NO